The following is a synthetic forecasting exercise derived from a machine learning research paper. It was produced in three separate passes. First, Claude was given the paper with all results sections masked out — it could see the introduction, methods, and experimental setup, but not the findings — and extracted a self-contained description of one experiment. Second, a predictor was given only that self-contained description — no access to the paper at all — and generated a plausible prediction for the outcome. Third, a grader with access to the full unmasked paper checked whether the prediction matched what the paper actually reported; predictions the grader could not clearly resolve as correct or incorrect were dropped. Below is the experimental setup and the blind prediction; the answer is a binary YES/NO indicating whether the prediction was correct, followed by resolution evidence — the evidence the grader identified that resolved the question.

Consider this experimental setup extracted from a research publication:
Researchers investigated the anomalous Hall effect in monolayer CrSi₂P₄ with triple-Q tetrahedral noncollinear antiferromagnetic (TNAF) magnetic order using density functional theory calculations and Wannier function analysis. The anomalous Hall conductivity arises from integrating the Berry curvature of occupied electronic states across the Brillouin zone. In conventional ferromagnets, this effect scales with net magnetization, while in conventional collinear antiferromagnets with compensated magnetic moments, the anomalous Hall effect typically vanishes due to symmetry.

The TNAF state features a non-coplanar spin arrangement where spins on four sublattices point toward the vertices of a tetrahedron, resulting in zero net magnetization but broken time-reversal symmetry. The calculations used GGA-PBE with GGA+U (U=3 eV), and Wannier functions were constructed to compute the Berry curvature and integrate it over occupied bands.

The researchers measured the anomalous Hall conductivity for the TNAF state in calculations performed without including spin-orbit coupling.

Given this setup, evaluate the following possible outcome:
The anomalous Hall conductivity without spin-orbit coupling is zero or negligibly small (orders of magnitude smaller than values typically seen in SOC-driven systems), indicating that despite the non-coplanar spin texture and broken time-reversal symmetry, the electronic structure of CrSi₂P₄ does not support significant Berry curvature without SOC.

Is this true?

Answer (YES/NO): NO